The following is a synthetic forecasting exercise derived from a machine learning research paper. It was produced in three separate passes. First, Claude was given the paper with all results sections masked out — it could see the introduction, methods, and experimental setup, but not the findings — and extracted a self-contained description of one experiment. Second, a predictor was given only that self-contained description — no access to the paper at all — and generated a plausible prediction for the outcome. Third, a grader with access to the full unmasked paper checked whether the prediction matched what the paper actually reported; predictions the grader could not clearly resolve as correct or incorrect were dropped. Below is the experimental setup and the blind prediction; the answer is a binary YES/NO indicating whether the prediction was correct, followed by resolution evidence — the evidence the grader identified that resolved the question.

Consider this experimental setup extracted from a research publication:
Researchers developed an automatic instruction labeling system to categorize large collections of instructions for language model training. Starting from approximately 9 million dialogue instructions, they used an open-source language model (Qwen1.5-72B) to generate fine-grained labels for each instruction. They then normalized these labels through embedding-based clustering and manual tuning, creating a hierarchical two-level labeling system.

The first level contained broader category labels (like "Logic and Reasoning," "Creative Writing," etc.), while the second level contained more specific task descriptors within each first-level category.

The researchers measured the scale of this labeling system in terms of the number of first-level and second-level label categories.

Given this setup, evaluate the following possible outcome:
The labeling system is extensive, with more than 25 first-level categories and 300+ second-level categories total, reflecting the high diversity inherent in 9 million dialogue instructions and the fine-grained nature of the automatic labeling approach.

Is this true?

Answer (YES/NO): YES